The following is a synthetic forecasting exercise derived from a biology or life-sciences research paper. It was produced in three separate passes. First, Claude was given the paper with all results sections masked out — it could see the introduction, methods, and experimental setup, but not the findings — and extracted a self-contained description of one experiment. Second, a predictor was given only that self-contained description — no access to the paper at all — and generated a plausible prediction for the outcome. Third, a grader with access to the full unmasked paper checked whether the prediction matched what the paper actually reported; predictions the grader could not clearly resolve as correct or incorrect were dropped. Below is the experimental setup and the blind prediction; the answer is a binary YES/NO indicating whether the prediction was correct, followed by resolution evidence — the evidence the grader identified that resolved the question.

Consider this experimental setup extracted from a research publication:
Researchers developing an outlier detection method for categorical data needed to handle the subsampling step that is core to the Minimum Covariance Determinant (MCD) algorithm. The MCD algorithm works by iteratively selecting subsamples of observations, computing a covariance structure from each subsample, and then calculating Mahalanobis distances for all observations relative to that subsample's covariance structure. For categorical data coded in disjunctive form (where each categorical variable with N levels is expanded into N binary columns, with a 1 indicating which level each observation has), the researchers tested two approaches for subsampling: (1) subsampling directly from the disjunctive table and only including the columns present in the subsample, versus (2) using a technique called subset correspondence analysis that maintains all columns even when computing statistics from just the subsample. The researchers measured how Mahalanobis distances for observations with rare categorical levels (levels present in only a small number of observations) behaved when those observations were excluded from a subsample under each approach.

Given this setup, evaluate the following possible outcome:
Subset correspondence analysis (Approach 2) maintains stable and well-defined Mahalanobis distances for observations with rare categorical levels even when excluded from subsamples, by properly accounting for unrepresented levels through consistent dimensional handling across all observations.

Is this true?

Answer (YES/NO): YES